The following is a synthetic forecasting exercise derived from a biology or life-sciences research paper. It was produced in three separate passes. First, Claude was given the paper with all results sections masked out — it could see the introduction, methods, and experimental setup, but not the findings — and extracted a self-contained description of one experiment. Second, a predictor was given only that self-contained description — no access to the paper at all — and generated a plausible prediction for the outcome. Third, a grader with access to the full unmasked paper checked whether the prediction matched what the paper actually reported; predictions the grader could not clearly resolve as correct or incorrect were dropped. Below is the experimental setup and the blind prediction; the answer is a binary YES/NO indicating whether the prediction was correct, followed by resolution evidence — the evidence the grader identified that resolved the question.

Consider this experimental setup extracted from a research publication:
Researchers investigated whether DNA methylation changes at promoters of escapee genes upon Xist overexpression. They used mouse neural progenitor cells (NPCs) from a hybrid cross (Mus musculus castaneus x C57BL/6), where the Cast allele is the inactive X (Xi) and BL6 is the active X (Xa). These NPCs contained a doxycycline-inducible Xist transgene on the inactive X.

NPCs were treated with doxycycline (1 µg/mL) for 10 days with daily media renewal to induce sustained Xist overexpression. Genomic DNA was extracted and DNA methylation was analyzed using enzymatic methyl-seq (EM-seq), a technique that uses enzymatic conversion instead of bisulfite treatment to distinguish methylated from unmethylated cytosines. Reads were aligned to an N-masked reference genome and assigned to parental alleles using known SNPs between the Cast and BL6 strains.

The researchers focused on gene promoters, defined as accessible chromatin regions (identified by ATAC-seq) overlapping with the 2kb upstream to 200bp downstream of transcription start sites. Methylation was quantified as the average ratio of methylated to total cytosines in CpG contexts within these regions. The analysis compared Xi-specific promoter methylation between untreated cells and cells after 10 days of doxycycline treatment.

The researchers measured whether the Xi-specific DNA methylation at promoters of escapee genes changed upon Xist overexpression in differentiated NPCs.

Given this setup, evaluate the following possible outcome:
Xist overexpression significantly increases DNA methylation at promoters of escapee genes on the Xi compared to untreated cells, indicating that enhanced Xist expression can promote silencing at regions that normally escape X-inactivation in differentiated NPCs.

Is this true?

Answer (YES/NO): YES